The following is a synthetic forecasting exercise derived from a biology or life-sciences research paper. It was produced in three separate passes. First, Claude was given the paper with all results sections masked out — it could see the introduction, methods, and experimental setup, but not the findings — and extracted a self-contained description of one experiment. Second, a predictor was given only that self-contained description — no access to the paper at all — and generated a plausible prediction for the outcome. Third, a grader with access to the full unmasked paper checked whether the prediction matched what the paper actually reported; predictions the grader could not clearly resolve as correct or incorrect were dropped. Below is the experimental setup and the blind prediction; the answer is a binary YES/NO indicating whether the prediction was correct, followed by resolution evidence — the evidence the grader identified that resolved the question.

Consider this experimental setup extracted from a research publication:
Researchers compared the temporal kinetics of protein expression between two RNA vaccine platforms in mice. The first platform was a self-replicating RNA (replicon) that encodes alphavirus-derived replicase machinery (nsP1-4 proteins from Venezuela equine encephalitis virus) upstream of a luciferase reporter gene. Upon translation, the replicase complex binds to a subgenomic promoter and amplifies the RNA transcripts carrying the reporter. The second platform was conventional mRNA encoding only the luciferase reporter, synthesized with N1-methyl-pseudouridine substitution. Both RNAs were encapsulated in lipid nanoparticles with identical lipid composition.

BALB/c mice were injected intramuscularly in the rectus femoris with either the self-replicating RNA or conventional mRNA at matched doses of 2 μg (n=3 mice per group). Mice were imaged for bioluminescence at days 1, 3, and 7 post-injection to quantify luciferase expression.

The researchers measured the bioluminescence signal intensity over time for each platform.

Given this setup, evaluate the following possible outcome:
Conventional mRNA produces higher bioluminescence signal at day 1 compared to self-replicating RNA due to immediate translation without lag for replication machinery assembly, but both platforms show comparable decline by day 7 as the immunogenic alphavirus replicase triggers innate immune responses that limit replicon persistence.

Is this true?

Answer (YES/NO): NO